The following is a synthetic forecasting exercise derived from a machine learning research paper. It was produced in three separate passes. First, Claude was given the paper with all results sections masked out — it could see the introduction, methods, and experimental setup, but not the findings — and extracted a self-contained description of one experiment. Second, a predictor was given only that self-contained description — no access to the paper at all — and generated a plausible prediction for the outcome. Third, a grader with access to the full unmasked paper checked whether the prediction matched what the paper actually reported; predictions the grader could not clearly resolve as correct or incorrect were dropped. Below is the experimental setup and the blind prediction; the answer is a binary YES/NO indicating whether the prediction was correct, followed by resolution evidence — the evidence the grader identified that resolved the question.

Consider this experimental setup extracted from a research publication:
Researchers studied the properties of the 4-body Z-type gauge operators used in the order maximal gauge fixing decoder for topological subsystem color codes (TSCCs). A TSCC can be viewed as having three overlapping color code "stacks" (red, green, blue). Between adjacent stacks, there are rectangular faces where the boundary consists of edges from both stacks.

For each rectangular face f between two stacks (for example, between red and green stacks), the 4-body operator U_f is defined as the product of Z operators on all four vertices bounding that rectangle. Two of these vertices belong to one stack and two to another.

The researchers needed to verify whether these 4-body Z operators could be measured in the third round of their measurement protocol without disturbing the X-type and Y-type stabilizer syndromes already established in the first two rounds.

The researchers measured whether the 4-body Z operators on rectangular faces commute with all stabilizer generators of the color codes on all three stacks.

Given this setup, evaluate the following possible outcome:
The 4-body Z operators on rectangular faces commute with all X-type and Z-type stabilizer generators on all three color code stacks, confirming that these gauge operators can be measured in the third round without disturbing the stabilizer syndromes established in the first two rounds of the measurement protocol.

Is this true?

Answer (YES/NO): YES